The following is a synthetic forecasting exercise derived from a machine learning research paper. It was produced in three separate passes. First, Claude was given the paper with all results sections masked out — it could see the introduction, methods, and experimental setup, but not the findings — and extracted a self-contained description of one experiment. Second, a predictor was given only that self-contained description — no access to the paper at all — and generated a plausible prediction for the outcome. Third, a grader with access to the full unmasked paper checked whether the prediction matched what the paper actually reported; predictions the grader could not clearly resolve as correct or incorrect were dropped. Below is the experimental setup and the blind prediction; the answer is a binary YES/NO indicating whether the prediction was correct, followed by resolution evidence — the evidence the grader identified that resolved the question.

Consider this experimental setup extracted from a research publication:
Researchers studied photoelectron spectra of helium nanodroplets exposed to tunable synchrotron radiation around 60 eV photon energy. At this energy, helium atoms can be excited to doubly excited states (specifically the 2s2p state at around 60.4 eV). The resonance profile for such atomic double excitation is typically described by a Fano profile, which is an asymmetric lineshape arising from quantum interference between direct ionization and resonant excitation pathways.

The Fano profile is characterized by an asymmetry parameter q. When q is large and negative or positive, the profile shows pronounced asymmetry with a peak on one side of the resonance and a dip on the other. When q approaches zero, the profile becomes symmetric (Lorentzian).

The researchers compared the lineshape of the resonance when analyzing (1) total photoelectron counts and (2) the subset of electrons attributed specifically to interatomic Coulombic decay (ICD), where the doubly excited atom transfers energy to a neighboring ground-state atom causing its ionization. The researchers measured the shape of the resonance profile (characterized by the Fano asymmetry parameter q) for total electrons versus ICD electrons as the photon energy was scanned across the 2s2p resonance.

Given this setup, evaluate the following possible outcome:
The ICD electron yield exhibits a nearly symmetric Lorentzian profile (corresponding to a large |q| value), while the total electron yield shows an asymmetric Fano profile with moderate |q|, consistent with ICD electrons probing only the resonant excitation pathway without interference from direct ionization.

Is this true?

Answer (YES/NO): NO